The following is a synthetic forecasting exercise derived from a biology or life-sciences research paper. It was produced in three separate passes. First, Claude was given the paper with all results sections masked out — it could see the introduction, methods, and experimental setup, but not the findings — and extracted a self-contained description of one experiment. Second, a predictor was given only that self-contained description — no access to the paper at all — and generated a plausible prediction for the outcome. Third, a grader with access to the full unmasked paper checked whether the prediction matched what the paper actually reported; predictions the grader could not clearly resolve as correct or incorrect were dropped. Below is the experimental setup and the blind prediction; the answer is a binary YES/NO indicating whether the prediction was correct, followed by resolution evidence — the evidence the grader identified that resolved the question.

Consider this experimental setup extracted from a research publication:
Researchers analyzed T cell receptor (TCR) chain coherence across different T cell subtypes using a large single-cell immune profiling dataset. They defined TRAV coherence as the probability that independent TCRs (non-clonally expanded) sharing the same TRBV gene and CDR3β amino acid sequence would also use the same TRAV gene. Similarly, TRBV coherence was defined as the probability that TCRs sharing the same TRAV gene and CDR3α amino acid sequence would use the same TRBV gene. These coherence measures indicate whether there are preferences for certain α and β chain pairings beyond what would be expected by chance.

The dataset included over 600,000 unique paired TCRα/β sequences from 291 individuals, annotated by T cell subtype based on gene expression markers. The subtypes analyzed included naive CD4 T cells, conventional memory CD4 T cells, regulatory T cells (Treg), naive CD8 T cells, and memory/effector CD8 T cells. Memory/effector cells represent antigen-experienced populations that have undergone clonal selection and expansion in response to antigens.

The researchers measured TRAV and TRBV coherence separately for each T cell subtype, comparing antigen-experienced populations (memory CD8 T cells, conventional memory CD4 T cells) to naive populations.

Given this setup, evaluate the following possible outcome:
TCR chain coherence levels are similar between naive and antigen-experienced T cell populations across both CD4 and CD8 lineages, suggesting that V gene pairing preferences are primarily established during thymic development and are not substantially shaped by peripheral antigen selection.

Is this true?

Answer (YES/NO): NO